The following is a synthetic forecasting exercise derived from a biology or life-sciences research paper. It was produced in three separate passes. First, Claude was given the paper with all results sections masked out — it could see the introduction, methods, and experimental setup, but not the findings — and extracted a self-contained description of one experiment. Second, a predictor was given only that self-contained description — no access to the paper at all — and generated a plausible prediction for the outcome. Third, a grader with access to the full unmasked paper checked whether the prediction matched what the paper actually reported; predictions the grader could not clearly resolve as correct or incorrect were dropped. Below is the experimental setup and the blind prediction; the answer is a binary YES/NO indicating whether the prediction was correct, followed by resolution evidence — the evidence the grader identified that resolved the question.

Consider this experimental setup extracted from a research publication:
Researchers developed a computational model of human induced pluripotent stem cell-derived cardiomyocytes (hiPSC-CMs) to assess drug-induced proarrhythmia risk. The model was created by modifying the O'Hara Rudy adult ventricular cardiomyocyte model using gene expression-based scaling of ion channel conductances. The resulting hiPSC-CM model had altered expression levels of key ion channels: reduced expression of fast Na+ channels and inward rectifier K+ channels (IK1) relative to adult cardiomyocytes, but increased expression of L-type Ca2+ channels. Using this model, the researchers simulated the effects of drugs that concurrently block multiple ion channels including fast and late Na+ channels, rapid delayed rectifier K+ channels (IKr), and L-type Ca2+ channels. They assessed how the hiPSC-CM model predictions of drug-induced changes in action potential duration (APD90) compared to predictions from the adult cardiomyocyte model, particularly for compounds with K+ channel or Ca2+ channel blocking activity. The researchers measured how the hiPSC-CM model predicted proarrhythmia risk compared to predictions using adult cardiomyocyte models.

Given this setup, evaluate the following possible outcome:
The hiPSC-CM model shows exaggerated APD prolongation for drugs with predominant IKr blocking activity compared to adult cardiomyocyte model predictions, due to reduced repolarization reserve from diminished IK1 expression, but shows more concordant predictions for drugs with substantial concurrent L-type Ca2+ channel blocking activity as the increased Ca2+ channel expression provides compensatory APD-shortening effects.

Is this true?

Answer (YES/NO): YES